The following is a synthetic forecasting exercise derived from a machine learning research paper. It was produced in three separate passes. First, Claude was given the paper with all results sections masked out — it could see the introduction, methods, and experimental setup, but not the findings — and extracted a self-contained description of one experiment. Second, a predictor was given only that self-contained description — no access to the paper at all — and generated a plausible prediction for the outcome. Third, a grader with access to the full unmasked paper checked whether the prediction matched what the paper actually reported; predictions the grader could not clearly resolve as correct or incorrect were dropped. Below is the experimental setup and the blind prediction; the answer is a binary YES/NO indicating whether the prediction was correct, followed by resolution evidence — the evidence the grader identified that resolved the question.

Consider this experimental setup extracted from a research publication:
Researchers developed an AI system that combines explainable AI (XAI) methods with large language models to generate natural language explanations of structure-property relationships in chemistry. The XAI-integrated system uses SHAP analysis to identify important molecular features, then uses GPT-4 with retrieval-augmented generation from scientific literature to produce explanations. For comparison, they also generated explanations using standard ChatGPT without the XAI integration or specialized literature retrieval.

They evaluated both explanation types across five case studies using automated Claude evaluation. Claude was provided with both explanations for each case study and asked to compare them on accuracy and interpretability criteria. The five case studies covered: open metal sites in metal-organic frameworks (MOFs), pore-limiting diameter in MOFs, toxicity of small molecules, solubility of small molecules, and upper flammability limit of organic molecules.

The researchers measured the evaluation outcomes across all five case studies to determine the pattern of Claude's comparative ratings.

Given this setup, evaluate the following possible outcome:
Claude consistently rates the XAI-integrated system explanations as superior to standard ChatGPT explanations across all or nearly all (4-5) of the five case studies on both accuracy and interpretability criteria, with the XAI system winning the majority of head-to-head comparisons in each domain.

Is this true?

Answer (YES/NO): YES